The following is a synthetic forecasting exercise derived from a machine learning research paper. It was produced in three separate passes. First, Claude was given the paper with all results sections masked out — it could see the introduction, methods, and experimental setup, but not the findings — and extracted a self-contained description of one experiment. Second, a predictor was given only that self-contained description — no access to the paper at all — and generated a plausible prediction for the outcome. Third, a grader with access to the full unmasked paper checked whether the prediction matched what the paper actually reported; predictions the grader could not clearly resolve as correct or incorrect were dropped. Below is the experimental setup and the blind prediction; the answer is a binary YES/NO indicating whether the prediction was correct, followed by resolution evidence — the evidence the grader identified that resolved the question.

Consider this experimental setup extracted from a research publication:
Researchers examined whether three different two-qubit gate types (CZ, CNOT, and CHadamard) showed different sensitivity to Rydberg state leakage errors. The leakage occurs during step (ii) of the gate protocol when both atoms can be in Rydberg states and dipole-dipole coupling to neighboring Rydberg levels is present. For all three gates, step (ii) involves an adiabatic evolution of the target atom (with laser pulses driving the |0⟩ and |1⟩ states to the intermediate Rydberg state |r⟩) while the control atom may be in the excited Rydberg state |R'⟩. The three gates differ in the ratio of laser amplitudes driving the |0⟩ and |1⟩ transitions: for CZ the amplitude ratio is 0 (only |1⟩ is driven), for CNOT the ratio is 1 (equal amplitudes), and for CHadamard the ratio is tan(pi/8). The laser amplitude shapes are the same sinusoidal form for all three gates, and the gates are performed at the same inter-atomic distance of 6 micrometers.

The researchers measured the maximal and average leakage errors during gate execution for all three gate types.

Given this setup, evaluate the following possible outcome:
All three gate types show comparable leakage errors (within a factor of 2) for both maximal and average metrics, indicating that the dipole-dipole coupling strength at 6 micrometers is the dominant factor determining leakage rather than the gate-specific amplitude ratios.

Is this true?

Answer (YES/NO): YES